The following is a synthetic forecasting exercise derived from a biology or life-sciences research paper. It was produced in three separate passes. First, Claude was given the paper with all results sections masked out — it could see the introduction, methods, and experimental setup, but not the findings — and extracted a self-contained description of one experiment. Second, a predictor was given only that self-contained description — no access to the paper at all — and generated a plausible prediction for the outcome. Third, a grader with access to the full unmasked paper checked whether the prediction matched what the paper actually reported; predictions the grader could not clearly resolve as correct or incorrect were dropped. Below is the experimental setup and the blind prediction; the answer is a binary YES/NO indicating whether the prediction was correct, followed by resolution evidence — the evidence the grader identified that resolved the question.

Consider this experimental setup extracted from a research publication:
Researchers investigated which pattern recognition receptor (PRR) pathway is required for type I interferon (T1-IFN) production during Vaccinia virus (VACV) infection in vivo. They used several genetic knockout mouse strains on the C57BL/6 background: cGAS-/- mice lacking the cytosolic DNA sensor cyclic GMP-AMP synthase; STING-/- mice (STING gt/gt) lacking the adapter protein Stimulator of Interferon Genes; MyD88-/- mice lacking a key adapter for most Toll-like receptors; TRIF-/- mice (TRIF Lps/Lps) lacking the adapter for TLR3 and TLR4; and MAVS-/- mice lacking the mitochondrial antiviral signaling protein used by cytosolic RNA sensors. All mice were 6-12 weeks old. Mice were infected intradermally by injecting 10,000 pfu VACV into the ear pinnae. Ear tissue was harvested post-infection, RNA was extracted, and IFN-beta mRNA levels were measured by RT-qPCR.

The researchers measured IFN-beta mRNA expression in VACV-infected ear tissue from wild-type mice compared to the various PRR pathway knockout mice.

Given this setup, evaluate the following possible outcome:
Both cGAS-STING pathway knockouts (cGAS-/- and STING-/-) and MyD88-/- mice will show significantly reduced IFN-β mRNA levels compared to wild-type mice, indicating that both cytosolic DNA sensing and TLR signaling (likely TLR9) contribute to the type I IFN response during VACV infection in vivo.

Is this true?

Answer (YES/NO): NO